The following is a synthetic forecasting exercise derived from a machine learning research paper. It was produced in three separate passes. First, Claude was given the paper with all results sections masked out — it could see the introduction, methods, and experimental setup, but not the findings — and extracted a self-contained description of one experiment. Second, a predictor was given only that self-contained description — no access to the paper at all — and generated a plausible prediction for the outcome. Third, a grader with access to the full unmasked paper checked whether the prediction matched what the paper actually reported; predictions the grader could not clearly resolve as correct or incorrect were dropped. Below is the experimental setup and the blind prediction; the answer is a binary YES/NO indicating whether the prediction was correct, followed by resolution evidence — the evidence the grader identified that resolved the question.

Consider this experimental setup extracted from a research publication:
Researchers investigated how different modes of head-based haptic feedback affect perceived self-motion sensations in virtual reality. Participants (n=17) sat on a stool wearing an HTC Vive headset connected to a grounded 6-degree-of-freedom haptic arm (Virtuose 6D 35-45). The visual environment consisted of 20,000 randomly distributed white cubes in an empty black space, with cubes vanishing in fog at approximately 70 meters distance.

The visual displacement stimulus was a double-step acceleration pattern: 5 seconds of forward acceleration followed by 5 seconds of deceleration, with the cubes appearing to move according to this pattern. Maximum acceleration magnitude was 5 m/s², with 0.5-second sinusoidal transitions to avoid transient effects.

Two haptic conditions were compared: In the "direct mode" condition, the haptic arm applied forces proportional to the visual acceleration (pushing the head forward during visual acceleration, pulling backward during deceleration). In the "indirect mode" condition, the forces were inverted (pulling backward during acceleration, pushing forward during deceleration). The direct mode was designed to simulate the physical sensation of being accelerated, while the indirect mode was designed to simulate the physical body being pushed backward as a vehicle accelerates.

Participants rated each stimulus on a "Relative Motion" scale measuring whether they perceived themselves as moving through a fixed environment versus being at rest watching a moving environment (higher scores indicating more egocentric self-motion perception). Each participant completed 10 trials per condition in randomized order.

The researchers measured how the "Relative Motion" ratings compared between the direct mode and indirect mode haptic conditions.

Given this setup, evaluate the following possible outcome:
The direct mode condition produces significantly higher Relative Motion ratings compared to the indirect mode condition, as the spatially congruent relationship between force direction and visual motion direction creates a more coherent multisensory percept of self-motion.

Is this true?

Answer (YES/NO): NO